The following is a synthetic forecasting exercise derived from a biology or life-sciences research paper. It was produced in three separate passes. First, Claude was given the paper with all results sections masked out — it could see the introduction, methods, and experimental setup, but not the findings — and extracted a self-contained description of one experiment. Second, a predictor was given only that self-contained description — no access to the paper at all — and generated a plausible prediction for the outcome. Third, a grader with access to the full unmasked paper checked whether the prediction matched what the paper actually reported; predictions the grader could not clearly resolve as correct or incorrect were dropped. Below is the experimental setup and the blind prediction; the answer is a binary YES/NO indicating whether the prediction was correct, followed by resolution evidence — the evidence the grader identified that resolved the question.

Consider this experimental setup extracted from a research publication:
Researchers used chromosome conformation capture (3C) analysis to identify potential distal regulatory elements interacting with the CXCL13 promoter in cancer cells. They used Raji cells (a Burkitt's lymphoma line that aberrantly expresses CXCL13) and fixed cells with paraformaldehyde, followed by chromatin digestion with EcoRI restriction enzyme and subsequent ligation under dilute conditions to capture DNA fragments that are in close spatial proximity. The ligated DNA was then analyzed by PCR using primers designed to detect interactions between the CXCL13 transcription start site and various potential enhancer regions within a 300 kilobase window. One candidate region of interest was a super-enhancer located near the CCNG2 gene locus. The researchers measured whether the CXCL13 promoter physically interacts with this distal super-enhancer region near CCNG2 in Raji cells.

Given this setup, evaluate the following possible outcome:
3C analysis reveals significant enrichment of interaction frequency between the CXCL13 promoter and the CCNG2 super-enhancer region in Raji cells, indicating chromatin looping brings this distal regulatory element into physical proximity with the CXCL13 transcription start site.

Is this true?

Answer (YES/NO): YES